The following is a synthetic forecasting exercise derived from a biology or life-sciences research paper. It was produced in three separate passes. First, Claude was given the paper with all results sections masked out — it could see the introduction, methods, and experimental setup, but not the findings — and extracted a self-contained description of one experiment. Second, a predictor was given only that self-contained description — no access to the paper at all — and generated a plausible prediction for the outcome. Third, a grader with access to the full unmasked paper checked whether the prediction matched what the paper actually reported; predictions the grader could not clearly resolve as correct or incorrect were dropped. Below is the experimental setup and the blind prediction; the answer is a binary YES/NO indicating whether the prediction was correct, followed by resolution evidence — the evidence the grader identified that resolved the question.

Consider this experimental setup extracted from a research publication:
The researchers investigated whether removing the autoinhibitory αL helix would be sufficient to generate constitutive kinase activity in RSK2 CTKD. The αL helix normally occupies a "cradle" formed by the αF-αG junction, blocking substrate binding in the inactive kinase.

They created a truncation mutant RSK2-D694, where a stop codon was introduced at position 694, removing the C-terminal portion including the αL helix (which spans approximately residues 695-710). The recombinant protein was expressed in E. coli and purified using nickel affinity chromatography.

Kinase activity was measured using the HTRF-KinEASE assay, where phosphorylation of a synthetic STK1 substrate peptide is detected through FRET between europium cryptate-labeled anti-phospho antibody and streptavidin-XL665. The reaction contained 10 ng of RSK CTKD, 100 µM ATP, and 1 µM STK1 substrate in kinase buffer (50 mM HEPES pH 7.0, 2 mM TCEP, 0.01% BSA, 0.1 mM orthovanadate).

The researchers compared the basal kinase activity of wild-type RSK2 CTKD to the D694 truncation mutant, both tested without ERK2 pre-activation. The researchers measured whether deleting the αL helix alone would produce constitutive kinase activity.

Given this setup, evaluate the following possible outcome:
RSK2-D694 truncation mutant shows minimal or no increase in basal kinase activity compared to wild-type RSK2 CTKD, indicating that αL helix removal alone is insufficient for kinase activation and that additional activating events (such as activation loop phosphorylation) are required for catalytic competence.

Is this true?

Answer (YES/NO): YES